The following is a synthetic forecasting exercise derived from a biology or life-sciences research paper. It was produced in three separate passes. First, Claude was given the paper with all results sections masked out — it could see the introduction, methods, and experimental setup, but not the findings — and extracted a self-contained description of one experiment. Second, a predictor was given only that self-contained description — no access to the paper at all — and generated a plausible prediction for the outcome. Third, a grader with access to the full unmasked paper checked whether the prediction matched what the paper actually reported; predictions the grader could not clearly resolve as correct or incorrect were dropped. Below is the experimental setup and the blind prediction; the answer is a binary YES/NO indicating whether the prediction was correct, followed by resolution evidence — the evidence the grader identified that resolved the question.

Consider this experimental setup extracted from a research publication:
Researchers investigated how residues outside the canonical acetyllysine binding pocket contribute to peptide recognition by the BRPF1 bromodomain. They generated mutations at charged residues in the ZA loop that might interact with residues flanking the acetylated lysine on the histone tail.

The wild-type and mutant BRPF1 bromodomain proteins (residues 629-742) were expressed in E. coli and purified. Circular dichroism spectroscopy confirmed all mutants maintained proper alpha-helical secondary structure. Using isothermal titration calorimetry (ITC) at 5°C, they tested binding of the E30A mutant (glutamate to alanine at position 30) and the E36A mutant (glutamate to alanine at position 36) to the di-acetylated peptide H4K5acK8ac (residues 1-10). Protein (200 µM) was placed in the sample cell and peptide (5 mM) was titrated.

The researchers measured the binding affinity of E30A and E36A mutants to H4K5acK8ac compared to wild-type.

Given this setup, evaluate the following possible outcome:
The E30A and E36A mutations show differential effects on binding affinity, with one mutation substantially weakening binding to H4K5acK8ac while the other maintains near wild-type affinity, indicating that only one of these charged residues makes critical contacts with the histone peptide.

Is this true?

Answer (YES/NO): YES